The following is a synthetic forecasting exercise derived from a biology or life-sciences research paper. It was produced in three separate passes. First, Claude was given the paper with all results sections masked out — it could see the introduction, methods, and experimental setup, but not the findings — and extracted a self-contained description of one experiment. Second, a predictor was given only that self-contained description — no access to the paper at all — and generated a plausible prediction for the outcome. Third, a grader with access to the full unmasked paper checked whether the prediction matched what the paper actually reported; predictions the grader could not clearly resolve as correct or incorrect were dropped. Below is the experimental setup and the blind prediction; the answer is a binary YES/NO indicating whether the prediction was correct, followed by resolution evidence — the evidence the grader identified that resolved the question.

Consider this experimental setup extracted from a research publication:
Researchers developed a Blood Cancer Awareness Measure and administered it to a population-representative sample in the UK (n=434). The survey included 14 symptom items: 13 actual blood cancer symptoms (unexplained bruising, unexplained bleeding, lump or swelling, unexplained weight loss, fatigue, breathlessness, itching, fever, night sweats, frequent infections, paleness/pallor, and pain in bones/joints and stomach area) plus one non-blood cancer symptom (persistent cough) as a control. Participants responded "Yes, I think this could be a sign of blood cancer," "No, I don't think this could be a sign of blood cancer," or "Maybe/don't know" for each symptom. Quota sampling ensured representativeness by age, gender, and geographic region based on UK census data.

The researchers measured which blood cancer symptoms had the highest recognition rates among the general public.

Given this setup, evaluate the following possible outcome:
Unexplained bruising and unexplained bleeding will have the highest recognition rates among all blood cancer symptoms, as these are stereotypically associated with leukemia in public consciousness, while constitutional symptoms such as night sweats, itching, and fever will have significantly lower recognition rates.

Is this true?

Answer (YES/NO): NO